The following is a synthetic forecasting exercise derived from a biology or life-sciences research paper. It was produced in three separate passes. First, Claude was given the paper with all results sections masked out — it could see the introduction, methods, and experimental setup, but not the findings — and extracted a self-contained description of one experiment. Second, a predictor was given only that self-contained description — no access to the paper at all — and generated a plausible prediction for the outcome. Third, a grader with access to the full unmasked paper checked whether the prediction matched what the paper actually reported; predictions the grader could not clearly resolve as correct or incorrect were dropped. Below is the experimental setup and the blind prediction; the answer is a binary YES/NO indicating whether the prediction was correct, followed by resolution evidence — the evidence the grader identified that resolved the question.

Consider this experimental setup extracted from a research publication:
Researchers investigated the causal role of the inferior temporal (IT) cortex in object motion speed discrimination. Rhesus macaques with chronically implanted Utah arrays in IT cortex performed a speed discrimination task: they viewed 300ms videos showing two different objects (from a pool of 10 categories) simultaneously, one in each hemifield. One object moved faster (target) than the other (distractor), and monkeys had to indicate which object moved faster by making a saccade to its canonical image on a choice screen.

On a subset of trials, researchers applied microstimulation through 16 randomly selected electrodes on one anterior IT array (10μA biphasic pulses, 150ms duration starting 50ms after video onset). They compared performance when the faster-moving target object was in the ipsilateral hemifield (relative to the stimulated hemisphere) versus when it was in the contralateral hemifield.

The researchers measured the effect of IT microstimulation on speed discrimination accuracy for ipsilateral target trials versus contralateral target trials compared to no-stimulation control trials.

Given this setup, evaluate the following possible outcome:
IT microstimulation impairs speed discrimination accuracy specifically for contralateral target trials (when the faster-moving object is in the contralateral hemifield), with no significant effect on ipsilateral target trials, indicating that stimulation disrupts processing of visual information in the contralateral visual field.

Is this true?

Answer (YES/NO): NO